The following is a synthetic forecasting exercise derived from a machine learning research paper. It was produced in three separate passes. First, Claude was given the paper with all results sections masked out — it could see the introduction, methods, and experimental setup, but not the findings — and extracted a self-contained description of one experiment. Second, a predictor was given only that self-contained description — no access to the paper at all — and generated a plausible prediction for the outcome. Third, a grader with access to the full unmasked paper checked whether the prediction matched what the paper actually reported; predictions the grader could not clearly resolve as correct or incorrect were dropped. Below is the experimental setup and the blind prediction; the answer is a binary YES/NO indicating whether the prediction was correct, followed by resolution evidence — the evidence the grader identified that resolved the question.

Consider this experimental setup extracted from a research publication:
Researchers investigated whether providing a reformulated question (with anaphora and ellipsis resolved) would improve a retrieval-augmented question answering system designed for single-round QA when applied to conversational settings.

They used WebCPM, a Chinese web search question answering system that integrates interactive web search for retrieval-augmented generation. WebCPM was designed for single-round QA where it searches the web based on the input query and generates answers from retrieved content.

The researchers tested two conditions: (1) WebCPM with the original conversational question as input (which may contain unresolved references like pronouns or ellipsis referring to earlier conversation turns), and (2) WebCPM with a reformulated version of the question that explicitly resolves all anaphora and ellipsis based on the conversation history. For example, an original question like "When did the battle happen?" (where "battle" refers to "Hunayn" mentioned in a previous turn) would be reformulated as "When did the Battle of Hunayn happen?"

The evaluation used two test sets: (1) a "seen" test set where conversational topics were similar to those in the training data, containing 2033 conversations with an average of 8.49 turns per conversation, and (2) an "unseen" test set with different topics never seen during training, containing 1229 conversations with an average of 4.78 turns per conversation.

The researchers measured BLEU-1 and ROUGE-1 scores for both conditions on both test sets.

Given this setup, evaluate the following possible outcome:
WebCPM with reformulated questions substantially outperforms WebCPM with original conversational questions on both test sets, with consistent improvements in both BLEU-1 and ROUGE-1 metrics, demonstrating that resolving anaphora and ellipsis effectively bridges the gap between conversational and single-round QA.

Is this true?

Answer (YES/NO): NO